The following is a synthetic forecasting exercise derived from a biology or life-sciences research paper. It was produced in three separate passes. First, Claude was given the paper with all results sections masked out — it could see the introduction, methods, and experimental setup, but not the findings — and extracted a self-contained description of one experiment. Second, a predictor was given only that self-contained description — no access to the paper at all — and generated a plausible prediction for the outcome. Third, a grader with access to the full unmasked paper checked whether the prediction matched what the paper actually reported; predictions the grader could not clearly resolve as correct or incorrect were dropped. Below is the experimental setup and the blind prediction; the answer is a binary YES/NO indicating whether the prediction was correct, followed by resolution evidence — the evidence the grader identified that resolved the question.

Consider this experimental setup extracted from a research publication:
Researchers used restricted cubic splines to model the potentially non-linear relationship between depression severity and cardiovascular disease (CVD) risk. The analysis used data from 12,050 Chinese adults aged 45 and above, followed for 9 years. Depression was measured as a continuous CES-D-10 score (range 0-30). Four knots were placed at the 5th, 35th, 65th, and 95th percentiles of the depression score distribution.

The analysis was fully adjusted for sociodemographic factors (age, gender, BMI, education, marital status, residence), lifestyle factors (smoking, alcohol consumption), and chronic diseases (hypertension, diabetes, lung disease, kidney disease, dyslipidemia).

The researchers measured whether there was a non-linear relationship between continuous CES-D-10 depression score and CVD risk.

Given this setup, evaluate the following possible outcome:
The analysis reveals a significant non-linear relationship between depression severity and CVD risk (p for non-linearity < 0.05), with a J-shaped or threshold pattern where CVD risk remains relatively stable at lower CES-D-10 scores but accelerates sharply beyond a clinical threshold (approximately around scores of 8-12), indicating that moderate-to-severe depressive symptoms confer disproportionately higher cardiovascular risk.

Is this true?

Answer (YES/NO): NO